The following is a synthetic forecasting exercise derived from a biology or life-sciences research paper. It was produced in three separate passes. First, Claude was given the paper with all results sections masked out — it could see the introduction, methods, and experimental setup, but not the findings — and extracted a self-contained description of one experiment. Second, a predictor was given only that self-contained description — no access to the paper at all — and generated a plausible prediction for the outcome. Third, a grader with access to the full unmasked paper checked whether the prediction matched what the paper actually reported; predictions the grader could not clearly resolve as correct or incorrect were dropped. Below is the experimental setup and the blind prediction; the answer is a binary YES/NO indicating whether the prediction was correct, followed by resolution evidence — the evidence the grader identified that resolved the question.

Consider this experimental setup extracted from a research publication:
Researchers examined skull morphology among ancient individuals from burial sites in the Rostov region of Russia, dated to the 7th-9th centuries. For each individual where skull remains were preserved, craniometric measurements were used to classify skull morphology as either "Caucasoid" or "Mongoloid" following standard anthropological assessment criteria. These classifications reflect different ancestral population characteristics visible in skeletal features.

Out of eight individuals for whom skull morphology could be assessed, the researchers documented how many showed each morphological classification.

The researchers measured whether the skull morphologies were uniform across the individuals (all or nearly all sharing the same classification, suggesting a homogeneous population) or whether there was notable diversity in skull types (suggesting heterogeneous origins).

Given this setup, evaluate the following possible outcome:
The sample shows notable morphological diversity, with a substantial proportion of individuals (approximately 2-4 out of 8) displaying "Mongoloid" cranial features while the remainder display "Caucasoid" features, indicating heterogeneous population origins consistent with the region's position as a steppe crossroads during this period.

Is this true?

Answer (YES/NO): YES